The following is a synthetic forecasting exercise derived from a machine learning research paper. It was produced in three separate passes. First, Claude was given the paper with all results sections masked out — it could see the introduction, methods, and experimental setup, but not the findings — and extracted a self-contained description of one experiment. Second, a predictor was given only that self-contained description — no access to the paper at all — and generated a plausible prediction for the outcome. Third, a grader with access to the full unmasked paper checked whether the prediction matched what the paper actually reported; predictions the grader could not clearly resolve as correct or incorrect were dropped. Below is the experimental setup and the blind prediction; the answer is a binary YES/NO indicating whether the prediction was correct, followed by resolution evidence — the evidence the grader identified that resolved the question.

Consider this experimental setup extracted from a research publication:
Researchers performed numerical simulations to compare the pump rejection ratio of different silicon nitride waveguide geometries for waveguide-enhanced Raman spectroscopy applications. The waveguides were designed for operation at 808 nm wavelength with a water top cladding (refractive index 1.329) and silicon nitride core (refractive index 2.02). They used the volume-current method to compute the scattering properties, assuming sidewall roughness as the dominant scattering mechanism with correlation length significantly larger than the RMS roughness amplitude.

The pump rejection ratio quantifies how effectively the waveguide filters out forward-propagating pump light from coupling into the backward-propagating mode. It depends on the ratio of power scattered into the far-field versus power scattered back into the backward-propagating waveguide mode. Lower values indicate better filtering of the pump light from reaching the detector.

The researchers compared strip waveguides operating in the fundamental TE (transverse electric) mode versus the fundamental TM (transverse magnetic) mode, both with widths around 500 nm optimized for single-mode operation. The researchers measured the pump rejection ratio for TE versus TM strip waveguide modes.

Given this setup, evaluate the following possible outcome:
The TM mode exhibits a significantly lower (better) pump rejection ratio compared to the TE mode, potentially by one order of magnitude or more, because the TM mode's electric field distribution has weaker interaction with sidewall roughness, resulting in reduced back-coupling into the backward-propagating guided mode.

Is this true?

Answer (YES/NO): YES